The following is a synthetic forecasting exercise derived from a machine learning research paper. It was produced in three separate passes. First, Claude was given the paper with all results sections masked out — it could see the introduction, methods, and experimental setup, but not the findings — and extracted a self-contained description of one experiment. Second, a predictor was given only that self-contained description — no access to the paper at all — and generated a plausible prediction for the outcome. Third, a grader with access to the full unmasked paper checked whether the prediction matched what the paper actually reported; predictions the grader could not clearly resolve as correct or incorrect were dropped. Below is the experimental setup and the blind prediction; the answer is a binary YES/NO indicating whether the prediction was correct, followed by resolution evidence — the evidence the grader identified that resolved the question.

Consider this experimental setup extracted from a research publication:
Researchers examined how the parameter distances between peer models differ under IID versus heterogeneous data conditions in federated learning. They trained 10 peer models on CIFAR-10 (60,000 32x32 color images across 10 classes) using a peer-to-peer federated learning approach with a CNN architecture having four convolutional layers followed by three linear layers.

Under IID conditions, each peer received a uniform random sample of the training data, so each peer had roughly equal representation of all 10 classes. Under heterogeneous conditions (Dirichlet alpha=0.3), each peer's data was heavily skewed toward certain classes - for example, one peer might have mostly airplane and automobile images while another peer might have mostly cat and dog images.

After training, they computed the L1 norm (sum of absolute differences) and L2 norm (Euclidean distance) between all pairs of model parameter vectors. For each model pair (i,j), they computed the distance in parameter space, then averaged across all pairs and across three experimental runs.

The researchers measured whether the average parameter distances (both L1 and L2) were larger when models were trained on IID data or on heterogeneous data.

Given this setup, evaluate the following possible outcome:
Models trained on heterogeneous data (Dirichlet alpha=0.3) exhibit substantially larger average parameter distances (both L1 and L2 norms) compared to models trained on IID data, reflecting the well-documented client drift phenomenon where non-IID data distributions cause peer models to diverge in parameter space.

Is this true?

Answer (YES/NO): NO